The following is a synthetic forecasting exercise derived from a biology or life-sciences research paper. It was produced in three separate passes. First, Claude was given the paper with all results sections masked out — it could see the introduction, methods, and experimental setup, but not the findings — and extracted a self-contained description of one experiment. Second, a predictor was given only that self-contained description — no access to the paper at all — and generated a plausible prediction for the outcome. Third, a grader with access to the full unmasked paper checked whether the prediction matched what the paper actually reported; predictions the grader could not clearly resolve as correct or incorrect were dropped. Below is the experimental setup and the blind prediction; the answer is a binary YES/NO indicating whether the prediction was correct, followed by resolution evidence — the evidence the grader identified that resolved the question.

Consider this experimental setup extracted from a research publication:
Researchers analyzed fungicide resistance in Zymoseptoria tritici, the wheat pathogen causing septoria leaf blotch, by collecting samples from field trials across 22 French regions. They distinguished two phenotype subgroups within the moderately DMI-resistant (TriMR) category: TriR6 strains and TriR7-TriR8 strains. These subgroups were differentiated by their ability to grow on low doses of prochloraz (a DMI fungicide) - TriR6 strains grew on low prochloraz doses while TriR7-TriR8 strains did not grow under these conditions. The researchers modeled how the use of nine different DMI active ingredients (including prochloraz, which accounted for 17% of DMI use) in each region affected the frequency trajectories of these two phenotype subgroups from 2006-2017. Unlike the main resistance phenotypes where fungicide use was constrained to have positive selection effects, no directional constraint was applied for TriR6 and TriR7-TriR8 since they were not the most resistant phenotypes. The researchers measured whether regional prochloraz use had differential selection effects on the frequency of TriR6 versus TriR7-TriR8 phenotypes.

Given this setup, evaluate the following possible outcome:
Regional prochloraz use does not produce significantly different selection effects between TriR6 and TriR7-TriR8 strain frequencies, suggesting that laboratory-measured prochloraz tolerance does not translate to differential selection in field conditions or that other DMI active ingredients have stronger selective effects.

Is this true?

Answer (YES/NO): NO